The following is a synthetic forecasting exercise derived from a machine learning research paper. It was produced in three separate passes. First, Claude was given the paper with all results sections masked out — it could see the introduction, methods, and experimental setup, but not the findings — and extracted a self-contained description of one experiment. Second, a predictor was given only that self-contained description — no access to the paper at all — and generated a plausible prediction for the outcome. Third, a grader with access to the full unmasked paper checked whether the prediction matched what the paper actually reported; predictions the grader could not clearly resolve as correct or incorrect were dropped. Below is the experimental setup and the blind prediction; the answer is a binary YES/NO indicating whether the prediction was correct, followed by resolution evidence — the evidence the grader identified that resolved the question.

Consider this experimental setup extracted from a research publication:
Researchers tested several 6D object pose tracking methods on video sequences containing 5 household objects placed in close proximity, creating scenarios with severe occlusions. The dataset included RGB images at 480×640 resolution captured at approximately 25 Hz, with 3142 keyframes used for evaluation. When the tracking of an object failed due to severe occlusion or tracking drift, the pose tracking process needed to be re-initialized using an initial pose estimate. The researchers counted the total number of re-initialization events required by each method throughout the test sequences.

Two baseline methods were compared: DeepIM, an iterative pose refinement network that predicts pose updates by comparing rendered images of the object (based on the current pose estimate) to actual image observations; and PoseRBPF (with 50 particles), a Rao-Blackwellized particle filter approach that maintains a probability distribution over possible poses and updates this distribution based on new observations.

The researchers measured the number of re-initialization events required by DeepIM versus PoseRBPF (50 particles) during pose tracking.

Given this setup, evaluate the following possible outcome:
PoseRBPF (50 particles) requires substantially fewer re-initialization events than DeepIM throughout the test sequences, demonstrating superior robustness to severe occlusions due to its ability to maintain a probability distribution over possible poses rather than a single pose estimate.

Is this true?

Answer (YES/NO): NO